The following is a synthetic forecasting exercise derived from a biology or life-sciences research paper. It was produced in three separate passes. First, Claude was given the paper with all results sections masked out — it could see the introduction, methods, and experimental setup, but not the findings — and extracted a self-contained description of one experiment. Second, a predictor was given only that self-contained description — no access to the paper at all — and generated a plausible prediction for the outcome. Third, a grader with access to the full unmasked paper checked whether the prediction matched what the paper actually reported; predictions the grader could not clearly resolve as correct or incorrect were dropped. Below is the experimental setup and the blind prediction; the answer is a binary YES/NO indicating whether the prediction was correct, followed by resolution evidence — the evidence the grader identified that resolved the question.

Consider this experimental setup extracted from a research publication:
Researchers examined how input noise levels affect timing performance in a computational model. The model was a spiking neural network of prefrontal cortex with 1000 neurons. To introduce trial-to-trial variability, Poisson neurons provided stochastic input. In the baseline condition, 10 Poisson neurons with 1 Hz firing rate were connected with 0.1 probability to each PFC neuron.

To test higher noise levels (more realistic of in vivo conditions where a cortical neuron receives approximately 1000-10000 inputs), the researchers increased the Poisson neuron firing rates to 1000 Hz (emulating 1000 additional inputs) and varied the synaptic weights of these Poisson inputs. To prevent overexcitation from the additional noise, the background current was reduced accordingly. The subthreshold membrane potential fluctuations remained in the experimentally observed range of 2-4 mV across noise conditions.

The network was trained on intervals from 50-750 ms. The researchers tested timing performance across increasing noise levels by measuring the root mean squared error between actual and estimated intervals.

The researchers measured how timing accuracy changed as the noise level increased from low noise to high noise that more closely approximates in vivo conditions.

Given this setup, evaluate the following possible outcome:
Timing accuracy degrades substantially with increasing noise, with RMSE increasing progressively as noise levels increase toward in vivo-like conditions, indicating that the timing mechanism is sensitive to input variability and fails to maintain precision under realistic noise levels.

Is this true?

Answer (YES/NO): YES